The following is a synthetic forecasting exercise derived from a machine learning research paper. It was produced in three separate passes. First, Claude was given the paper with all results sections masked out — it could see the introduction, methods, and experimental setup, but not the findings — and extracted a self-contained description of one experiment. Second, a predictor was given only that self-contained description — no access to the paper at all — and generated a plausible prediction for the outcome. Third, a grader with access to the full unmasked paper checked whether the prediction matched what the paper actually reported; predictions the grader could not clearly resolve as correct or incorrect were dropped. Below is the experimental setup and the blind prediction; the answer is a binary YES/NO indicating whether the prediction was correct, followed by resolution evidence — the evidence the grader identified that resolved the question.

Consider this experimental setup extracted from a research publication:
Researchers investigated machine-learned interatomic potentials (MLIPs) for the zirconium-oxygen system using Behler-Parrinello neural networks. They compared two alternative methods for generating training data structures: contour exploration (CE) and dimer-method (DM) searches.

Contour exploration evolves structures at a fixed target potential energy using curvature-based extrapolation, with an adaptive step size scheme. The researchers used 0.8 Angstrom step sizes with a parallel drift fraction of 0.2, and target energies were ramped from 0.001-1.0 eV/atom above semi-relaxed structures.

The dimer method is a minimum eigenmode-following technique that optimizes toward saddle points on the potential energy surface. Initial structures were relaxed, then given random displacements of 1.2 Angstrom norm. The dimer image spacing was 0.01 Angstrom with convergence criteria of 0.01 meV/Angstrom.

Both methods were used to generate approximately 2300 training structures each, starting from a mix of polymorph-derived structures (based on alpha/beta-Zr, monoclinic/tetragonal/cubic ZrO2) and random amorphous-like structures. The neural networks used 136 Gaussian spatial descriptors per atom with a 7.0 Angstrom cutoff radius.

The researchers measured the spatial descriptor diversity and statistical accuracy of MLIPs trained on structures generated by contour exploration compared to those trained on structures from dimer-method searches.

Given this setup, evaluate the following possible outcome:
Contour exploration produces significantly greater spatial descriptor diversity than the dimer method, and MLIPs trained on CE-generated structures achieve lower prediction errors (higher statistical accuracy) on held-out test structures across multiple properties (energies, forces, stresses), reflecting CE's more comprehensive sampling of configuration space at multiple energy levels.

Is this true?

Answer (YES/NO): NO